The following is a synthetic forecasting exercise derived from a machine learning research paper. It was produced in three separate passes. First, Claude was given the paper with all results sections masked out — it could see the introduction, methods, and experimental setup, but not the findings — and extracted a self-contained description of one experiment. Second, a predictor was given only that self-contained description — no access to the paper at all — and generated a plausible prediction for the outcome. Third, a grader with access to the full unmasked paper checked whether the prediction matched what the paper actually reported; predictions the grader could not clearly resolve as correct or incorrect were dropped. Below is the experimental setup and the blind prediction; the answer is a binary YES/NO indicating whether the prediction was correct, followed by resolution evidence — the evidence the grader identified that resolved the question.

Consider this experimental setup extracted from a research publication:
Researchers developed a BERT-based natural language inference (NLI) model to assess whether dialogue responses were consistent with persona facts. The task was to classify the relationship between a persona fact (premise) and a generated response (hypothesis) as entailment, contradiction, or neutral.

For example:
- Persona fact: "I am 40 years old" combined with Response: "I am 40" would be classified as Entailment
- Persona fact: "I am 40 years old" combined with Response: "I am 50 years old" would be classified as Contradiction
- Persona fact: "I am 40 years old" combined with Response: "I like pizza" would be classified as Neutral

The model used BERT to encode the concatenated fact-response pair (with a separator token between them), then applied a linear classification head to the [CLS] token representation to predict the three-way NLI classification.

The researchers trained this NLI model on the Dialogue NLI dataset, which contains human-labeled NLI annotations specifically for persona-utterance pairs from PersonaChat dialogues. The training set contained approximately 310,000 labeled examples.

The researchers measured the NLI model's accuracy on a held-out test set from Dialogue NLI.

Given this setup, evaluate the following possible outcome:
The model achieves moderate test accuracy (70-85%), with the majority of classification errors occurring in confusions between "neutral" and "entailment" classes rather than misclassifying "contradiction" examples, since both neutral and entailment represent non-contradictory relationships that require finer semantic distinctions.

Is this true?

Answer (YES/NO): NO